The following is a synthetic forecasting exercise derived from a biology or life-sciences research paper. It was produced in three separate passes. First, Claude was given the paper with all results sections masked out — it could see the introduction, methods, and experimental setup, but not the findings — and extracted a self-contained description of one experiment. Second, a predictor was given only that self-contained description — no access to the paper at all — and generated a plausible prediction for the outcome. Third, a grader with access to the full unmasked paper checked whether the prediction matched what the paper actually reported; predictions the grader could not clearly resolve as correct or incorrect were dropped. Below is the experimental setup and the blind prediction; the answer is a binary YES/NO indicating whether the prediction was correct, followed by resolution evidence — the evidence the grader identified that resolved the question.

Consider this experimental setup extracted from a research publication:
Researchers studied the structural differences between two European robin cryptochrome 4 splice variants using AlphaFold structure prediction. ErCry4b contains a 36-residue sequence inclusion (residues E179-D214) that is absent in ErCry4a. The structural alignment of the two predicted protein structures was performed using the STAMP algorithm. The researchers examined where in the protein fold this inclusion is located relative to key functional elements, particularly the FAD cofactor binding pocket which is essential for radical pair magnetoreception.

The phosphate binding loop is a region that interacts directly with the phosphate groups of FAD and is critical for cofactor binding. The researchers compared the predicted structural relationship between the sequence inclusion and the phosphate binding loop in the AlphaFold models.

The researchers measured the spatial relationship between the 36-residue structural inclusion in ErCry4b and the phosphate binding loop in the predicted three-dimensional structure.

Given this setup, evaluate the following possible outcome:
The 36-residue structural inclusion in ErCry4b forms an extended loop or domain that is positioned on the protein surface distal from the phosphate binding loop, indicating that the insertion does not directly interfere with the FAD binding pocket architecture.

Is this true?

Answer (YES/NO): YES